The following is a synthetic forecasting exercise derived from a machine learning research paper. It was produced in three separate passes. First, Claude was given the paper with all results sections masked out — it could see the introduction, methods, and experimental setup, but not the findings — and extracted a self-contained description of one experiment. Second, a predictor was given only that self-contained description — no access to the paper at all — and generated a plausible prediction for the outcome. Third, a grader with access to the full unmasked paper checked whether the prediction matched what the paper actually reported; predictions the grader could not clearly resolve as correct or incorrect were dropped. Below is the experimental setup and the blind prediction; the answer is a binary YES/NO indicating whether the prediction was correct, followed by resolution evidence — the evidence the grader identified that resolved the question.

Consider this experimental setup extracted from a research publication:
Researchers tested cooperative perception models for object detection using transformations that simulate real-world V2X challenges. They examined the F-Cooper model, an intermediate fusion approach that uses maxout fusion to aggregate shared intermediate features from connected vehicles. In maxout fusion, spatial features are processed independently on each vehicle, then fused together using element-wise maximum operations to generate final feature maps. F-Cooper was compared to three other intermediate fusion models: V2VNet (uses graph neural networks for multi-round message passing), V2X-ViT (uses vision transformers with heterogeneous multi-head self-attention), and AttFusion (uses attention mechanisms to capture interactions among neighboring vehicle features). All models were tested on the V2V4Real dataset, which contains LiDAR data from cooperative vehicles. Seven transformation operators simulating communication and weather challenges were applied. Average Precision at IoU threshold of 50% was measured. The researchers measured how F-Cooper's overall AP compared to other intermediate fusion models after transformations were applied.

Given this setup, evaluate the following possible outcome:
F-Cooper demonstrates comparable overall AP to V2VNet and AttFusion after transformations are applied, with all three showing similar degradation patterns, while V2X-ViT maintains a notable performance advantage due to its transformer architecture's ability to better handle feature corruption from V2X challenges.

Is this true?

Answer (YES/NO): NO